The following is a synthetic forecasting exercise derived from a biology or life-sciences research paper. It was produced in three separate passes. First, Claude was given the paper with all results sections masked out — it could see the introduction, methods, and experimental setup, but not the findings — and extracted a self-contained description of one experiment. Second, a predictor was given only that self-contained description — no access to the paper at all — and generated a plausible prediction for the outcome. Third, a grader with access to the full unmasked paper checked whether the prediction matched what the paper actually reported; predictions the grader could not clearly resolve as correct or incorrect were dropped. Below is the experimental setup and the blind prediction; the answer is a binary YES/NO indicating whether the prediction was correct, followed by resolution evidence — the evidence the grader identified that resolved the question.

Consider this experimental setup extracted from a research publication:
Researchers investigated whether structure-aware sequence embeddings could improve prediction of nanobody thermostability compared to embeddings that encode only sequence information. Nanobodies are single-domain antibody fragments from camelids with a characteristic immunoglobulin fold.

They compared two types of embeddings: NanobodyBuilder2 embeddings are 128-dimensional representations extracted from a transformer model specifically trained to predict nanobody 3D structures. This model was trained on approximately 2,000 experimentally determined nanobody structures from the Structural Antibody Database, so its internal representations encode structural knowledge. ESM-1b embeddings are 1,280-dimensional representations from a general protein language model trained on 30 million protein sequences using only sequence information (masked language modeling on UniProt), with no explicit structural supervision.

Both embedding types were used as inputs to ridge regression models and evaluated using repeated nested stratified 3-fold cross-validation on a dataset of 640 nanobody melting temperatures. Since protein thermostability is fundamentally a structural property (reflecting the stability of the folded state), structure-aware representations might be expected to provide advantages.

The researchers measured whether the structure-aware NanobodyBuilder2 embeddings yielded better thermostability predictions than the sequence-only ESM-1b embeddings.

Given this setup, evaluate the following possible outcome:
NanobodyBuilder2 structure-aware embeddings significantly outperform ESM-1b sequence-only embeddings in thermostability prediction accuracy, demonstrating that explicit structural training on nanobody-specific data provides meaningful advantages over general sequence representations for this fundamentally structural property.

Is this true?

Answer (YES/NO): NO